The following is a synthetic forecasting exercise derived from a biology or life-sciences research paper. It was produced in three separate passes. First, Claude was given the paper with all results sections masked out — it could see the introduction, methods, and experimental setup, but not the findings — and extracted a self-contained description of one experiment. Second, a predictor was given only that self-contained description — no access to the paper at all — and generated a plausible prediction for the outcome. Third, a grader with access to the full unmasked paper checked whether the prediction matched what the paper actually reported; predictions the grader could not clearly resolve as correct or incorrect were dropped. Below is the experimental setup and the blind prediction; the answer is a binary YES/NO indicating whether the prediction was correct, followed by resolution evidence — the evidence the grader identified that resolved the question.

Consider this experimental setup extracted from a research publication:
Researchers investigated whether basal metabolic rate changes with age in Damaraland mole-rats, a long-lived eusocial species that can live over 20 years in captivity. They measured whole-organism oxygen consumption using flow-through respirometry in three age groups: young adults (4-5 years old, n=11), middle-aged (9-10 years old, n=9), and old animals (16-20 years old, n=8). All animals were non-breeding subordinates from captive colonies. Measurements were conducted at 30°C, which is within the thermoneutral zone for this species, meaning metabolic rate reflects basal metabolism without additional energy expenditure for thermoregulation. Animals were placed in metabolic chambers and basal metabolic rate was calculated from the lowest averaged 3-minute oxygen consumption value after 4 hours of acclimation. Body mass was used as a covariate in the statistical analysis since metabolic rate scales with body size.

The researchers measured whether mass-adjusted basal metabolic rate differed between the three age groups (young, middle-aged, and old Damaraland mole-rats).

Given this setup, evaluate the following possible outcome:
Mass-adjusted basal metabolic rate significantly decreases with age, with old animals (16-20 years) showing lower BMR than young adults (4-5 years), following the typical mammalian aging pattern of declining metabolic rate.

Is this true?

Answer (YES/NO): NO